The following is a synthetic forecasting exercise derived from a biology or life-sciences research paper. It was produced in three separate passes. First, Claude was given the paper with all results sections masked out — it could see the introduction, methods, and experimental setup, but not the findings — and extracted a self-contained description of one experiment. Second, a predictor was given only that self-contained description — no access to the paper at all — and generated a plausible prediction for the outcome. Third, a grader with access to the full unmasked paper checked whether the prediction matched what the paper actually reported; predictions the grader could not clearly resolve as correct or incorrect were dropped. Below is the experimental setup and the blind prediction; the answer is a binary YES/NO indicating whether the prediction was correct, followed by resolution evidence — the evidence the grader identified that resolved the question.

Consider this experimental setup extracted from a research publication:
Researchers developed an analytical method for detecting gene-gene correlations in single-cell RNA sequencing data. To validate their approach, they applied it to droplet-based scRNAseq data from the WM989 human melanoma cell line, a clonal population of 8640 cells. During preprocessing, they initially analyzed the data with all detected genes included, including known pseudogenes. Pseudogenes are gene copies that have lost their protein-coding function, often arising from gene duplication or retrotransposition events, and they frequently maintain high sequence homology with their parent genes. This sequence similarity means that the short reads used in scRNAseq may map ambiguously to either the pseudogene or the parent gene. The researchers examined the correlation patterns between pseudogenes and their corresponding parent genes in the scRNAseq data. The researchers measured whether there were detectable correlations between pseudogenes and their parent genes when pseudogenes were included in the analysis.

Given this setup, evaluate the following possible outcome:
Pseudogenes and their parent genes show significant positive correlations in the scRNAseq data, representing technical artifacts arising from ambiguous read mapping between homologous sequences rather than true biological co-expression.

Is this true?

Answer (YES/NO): YES